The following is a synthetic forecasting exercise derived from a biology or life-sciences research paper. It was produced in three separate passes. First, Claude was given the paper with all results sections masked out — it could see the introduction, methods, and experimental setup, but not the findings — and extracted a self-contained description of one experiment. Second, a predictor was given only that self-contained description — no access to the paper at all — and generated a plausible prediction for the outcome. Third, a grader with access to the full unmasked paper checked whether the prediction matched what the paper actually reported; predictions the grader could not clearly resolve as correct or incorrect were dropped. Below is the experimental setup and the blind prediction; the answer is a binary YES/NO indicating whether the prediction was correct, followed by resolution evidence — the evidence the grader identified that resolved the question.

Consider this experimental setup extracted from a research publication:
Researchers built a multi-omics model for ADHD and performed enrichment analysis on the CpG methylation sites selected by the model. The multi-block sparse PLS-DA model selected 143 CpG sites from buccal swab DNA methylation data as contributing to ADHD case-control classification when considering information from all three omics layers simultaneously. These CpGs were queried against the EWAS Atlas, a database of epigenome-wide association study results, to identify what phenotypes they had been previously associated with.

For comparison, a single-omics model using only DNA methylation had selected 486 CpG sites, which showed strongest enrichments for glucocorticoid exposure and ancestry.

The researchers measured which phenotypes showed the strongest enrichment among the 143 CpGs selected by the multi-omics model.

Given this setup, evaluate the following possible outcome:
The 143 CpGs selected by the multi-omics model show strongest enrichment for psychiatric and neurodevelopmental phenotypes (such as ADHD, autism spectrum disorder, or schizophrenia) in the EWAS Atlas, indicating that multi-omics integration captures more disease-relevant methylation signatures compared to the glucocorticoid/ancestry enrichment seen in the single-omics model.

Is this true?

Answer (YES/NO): NO